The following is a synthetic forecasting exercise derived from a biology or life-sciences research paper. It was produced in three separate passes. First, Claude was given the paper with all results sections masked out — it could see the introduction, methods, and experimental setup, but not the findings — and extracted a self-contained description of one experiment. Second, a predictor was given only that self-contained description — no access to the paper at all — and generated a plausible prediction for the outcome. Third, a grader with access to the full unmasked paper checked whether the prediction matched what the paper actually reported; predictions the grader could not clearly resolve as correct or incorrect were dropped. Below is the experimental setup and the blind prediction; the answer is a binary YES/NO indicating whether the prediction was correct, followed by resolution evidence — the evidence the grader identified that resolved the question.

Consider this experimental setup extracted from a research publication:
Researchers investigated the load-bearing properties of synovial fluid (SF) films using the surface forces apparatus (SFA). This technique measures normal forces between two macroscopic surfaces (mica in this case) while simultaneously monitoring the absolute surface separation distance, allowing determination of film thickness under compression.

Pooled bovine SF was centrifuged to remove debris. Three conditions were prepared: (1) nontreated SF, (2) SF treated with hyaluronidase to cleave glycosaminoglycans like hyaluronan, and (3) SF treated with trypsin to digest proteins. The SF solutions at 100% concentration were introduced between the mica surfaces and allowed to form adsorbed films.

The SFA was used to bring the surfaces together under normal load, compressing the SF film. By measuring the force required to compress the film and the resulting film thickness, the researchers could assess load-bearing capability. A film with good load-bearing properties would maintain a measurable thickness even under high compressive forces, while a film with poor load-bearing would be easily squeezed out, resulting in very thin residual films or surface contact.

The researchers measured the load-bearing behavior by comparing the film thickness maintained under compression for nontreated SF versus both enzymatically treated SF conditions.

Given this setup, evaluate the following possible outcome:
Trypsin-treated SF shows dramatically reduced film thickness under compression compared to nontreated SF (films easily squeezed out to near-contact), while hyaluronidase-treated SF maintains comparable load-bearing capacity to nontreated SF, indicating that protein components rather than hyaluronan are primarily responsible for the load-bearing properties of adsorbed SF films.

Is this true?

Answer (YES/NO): NO